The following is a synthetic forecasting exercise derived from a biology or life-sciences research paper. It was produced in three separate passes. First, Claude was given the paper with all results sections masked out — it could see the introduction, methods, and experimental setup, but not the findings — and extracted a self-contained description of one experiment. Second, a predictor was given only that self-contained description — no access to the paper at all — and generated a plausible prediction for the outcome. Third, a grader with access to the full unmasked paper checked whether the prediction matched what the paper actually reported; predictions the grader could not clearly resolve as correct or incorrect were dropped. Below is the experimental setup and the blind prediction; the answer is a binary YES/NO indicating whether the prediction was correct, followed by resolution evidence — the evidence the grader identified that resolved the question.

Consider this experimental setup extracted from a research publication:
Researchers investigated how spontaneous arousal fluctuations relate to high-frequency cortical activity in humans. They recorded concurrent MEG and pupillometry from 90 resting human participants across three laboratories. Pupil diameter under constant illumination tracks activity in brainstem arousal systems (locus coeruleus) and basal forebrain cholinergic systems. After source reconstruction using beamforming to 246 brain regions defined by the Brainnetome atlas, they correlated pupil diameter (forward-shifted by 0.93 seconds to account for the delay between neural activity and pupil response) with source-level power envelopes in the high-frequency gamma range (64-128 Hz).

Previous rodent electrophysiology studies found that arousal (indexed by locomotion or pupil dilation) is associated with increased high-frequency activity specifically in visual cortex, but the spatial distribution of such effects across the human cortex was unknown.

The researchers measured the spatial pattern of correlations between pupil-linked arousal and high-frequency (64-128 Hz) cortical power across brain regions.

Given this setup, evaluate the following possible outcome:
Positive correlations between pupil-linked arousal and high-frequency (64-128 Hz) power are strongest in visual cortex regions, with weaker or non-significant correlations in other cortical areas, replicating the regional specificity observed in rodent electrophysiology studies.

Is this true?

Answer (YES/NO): NO